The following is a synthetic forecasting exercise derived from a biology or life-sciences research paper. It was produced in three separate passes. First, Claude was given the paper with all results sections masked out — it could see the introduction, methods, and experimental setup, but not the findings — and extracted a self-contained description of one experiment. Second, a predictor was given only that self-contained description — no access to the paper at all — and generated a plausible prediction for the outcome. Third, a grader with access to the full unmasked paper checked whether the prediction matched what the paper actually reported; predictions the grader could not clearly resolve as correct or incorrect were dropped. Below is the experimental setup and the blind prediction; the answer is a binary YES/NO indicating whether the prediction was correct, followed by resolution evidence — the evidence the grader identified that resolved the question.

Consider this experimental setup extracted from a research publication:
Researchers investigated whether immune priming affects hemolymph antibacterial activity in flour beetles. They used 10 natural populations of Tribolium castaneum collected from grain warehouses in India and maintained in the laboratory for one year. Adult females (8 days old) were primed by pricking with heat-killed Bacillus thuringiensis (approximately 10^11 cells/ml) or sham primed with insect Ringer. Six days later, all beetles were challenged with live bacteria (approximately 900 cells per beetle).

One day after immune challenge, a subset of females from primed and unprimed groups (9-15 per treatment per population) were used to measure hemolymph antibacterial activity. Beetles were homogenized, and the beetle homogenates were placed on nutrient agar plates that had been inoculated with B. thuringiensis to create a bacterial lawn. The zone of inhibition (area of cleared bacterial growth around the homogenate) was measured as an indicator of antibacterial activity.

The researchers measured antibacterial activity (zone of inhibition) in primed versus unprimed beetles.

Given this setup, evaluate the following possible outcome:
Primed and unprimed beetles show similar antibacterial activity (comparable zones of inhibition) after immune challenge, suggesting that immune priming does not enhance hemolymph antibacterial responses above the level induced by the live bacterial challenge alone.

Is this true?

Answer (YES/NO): YES